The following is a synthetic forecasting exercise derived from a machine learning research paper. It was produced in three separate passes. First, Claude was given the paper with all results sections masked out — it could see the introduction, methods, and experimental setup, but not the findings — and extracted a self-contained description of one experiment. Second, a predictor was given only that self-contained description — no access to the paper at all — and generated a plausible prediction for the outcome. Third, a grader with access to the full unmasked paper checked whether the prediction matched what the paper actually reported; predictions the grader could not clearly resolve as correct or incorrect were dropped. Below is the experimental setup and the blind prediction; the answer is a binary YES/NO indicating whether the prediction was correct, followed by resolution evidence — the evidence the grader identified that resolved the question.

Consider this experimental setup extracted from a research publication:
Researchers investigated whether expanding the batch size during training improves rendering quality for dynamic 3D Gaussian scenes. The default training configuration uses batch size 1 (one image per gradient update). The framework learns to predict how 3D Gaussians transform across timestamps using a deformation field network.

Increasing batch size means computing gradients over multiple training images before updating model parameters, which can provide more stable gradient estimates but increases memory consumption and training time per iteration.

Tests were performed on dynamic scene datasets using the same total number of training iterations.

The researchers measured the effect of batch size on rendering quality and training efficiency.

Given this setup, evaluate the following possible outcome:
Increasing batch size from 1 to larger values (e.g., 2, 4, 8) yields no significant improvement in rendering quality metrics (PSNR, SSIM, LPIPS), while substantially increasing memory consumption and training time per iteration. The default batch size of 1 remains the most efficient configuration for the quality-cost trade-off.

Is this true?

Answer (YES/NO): NO